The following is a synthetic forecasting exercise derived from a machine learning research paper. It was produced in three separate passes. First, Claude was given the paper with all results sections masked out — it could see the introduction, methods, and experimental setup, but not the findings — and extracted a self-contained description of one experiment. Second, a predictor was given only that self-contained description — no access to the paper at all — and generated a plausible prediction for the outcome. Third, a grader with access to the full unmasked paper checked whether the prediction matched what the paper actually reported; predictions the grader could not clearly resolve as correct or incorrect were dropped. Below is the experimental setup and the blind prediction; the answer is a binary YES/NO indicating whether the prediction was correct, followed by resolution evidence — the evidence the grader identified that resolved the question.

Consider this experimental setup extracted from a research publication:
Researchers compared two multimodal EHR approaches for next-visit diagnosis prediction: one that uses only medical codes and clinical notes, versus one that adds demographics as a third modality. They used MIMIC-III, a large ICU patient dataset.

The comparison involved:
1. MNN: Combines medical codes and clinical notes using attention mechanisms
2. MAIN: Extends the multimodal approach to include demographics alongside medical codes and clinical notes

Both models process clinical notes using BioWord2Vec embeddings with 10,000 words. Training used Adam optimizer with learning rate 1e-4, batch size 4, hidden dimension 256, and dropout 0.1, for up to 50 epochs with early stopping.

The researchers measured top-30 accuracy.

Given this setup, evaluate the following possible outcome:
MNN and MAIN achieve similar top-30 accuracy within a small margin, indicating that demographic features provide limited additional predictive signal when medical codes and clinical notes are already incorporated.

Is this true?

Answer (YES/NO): NO